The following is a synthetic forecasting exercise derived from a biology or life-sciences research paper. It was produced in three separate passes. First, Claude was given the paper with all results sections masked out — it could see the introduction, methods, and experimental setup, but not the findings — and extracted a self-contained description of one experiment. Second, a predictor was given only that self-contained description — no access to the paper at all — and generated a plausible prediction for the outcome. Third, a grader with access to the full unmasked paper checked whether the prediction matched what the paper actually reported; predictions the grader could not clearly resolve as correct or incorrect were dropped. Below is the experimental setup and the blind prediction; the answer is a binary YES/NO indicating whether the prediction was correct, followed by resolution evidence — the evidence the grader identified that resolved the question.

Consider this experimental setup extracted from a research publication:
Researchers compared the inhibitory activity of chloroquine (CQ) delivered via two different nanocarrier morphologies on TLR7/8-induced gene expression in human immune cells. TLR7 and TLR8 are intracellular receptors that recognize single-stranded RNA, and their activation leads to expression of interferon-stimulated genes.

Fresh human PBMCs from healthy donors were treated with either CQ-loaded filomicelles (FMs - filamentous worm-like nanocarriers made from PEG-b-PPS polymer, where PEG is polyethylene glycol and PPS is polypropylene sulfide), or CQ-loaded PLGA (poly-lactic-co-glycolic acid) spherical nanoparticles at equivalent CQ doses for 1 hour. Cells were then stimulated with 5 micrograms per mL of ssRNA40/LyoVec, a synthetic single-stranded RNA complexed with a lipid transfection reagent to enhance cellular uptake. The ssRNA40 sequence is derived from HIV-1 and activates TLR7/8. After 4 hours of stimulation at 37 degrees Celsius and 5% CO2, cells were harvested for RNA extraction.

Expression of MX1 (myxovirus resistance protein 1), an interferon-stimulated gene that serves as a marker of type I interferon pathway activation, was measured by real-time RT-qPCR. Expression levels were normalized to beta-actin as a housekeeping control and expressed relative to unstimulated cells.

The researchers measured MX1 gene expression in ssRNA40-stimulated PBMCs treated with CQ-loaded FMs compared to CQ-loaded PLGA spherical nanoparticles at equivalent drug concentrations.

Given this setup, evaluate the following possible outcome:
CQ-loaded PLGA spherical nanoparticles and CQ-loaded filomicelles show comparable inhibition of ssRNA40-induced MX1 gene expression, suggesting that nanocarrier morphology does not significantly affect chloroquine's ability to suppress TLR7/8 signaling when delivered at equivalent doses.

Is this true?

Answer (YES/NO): YES